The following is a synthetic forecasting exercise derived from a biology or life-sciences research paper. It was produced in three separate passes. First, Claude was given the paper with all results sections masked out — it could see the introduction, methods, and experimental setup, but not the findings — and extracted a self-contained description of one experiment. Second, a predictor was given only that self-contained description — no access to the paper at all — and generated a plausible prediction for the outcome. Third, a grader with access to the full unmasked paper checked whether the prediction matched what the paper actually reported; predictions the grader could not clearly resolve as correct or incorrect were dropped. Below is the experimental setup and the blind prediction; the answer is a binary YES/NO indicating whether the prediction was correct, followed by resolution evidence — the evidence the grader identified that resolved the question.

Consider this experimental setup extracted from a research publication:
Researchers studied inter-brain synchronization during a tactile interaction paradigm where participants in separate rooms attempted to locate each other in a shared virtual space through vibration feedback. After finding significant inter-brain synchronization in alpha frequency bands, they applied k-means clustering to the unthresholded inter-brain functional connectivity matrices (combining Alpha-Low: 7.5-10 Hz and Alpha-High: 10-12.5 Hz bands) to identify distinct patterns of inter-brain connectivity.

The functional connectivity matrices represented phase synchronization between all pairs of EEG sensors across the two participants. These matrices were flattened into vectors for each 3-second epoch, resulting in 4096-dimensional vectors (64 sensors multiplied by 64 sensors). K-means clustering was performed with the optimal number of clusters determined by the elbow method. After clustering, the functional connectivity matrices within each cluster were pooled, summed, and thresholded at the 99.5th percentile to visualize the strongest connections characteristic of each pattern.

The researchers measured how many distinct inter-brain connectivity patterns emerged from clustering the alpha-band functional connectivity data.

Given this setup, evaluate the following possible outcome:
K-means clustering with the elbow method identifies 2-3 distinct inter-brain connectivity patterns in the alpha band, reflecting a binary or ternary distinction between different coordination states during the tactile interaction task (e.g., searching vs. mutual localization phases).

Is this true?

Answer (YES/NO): YES